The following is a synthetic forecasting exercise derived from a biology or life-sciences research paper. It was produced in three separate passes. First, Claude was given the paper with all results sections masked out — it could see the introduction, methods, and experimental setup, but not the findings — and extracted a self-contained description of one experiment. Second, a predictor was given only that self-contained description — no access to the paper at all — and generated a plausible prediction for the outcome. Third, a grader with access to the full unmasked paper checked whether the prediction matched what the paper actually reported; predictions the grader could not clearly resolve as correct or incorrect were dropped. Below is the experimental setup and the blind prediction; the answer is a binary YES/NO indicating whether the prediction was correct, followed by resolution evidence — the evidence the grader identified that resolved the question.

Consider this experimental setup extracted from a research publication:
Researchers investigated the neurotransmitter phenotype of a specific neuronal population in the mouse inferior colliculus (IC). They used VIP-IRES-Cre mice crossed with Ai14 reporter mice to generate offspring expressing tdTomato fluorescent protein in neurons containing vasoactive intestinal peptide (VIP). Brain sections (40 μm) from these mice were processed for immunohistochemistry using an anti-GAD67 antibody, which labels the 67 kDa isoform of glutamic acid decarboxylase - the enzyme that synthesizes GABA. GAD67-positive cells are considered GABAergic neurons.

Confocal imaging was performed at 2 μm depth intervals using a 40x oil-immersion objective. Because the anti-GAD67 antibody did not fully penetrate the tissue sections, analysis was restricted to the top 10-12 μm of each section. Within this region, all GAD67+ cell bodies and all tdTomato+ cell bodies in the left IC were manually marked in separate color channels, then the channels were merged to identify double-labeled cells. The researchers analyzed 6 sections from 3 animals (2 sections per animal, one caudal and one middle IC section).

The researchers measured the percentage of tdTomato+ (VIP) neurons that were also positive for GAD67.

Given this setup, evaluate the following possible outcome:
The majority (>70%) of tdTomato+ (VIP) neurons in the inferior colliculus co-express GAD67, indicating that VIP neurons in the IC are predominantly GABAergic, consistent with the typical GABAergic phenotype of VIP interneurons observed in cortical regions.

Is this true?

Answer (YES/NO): NO